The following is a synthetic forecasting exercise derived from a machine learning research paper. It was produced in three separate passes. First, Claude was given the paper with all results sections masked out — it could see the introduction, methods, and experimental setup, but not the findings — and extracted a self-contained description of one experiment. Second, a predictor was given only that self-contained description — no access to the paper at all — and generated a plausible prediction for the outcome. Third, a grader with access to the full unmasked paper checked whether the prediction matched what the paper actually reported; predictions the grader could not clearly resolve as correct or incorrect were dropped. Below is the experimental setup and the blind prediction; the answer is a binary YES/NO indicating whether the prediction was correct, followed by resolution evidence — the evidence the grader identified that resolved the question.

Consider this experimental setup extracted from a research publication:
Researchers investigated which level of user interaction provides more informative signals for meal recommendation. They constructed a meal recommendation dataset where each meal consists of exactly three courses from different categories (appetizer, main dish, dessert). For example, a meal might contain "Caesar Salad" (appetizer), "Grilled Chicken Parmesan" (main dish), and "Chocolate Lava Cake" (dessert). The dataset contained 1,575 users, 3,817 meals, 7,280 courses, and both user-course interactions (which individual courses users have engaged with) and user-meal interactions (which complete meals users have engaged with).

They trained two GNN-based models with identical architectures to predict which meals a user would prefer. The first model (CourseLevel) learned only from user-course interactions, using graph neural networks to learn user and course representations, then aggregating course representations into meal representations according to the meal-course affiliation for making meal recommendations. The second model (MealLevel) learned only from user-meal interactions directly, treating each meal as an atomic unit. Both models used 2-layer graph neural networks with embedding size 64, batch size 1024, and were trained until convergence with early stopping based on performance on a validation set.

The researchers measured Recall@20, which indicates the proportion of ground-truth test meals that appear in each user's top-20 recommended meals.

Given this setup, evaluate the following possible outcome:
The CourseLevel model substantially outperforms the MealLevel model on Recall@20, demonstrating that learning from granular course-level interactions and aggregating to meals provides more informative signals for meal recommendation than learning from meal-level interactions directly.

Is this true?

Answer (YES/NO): YES